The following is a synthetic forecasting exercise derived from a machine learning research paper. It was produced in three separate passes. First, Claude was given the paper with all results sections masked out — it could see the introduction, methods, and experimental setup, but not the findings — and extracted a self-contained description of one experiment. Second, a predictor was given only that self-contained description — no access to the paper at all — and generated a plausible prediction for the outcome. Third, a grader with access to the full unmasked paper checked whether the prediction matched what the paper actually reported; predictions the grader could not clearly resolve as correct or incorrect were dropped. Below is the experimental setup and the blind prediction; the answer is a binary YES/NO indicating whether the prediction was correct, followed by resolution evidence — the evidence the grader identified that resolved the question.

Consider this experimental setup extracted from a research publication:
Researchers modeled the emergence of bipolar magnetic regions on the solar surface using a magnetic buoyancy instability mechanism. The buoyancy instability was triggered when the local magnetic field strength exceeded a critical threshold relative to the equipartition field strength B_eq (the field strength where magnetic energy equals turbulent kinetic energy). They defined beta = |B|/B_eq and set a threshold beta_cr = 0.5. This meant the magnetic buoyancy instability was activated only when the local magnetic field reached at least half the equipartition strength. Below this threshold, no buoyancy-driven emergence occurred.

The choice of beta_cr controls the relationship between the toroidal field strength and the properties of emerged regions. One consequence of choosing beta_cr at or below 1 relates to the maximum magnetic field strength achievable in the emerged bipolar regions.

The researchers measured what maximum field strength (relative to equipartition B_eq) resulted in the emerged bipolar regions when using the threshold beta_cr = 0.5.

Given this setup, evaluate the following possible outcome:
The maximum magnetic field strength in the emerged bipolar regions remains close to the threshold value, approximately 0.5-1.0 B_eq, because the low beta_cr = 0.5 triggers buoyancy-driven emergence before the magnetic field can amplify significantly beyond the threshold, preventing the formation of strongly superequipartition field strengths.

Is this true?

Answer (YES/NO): NO